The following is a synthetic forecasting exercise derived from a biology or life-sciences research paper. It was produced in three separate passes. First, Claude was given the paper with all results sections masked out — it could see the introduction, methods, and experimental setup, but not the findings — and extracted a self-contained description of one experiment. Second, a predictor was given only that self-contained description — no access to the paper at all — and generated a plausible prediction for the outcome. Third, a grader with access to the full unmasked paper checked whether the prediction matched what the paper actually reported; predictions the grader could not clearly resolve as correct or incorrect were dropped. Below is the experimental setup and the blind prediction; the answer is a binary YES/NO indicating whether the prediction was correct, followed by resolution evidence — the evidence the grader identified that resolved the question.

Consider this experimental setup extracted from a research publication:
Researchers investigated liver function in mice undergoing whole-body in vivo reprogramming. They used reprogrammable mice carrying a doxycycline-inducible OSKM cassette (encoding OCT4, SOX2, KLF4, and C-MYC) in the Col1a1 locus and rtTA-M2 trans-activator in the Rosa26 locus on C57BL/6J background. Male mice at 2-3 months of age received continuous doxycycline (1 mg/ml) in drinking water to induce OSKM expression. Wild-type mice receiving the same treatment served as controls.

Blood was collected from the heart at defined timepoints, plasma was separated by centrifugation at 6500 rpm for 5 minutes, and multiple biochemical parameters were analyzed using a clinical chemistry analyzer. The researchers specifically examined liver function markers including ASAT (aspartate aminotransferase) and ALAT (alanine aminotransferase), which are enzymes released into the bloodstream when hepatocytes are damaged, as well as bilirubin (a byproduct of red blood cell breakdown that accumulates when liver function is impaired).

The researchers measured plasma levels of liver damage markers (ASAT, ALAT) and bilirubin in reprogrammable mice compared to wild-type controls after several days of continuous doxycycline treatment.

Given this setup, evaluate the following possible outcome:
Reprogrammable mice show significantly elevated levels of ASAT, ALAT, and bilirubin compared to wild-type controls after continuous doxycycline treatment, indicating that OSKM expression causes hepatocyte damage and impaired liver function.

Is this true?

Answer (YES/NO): YES